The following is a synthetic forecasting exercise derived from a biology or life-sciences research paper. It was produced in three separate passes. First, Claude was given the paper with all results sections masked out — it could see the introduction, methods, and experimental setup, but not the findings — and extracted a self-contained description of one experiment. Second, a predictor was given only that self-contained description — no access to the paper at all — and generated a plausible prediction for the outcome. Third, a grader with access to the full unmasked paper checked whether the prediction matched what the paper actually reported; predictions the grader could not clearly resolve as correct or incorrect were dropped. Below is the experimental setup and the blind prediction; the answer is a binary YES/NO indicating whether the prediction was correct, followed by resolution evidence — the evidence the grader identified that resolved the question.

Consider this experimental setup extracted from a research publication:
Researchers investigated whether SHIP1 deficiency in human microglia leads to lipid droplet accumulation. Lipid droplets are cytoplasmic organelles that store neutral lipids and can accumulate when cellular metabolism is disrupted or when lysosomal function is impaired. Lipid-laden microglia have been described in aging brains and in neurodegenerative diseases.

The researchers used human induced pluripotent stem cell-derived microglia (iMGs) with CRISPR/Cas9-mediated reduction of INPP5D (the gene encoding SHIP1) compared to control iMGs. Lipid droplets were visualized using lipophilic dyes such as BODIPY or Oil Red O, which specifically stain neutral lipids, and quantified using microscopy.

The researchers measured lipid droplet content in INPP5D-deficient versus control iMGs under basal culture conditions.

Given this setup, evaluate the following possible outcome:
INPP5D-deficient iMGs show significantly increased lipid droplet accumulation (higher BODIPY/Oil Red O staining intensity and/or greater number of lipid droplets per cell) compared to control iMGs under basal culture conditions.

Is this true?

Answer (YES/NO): YES